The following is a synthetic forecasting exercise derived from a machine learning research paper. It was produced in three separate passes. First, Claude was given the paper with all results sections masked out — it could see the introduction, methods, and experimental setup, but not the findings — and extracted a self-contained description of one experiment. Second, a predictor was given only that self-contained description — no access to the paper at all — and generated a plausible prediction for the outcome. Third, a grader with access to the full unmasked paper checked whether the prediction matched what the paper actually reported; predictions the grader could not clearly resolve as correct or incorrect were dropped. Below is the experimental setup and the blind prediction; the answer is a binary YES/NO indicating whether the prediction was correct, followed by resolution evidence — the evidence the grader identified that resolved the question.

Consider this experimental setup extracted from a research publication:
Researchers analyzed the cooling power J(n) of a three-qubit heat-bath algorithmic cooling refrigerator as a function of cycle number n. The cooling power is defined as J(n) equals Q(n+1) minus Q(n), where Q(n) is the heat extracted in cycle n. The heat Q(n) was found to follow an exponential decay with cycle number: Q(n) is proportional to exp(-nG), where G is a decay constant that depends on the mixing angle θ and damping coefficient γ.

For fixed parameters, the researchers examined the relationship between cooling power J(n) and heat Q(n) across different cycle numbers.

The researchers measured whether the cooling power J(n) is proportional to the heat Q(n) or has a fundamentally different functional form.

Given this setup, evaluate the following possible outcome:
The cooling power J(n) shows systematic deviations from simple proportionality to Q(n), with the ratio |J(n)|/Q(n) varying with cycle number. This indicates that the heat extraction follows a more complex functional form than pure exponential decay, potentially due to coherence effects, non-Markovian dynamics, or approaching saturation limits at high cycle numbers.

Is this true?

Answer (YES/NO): NO